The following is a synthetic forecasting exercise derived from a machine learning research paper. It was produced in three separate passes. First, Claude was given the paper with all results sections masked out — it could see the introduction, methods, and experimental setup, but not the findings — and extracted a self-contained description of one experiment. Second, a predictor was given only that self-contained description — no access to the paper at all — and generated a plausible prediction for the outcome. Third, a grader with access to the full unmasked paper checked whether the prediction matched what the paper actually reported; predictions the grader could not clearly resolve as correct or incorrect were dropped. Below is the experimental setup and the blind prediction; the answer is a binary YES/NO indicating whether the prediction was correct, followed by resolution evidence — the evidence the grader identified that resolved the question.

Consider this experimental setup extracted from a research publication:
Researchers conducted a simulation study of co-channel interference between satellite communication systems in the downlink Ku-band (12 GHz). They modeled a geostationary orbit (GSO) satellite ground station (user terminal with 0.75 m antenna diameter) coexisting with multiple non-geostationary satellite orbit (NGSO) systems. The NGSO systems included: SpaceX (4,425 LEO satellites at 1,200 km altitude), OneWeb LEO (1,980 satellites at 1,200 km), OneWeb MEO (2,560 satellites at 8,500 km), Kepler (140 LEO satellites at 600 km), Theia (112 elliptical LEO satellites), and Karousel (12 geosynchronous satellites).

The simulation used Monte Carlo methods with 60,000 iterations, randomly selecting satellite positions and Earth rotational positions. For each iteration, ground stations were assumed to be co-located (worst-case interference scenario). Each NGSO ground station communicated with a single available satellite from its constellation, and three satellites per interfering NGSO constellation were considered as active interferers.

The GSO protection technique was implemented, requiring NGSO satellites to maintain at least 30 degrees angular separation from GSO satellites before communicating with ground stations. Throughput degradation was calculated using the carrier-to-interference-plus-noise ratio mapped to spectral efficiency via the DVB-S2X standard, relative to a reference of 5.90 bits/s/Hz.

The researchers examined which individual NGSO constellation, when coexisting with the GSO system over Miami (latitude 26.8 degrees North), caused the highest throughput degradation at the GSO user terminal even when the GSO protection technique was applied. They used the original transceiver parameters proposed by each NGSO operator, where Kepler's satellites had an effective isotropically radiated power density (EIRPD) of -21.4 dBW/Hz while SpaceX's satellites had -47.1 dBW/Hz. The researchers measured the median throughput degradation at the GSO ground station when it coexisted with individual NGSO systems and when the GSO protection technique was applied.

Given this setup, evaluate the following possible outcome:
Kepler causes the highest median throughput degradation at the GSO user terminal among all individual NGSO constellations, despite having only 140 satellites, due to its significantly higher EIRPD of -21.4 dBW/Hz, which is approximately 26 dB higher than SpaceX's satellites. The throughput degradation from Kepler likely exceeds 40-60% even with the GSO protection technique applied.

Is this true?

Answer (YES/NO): NO